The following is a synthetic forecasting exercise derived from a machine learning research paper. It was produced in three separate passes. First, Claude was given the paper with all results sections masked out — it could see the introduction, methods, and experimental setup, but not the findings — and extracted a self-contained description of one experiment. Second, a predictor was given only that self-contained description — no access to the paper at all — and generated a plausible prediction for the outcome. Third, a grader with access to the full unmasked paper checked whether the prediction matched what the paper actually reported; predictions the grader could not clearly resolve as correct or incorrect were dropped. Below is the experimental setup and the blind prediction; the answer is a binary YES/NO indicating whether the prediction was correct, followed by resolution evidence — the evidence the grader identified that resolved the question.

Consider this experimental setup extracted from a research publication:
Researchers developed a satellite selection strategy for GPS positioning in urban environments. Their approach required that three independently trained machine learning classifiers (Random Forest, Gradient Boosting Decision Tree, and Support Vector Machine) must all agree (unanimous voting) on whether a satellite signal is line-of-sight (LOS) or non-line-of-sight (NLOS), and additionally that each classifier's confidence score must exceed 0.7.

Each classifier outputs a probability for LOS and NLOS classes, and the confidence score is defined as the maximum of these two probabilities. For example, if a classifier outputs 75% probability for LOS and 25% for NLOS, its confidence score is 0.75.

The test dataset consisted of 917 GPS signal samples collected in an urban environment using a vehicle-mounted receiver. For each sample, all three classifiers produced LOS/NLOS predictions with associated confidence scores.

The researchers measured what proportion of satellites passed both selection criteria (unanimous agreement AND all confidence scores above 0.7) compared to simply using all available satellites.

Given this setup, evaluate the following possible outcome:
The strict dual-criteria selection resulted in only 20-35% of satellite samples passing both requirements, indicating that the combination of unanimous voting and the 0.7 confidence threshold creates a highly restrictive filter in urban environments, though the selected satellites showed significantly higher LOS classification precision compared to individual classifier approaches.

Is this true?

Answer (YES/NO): NO